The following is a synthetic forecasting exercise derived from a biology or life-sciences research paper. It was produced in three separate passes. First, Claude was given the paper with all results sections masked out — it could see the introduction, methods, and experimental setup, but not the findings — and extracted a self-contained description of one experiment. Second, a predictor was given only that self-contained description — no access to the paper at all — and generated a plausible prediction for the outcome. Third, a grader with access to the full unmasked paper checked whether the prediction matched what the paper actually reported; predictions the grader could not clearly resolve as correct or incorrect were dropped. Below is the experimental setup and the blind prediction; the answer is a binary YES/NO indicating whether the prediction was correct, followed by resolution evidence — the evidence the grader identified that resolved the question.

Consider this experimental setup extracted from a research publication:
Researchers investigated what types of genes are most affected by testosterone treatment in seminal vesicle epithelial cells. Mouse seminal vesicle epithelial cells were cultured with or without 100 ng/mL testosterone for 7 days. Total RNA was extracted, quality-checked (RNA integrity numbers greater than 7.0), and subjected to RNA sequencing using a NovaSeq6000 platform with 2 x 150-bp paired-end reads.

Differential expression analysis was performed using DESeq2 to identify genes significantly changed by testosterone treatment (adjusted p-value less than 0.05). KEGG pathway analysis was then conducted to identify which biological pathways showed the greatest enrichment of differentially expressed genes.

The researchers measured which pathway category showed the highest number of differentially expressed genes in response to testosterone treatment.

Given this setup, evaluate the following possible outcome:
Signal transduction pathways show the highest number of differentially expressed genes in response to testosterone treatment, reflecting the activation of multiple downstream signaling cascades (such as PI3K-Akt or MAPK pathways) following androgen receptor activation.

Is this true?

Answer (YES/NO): NO